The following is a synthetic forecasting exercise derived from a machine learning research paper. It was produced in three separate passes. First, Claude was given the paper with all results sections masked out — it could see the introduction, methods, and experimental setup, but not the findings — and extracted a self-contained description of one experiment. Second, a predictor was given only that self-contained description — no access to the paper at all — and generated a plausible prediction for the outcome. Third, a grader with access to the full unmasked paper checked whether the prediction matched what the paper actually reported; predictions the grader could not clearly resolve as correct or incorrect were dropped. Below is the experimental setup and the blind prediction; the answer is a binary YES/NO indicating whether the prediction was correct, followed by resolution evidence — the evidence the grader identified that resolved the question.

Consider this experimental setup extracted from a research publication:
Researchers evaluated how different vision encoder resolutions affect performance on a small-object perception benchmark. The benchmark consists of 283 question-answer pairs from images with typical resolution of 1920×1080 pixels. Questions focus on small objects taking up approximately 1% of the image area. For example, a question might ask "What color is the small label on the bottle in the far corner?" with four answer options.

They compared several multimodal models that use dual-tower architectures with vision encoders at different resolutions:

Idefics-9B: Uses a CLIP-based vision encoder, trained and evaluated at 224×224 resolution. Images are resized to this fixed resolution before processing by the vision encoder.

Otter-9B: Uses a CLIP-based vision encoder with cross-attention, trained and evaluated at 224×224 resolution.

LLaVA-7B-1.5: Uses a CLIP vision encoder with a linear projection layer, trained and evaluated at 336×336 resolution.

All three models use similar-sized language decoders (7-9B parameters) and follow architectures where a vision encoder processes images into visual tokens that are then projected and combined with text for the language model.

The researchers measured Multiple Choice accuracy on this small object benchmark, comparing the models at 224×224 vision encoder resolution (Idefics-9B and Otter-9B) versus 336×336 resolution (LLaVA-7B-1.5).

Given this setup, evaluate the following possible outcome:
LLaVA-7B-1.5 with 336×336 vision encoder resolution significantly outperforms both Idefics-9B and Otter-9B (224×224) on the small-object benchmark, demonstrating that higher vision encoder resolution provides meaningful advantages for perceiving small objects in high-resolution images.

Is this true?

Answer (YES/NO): NO